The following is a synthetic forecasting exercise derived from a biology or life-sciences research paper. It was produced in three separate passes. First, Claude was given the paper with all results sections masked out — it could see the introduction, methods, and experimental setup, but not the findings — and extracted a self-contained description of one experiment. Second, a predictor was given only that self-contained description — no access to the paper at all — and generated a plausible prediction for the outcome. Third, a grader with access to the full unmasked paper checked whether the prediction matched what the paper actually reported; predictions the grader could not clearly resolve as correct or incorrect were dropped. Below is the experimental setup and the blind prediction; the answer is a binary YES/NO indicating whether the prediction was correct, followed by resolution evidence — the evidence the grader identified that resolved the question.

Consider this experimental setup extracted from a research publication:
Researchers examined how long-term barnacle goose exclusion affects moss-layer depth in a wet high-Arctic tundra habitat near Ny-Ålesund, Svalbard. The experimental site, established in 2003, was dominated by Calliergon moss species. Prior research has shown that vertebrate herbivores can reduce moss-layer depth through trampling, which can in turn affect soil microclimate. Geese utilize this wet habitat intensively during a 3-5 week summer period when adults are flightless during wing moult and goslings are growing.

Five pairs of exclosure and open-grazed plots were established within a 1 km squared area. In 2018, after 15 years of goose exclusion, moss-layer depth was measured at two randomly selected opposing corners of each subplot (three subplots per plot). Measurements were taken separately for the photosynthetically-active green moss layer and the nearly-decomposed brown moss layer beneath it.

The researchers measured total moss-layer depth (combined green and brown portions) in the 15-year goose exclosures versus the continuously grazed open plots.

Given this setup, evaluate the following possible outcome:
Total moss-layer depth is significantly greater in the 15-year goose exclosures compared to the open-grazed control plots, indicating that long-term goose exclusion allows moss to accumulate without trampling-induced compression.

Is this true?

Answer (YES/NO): YES